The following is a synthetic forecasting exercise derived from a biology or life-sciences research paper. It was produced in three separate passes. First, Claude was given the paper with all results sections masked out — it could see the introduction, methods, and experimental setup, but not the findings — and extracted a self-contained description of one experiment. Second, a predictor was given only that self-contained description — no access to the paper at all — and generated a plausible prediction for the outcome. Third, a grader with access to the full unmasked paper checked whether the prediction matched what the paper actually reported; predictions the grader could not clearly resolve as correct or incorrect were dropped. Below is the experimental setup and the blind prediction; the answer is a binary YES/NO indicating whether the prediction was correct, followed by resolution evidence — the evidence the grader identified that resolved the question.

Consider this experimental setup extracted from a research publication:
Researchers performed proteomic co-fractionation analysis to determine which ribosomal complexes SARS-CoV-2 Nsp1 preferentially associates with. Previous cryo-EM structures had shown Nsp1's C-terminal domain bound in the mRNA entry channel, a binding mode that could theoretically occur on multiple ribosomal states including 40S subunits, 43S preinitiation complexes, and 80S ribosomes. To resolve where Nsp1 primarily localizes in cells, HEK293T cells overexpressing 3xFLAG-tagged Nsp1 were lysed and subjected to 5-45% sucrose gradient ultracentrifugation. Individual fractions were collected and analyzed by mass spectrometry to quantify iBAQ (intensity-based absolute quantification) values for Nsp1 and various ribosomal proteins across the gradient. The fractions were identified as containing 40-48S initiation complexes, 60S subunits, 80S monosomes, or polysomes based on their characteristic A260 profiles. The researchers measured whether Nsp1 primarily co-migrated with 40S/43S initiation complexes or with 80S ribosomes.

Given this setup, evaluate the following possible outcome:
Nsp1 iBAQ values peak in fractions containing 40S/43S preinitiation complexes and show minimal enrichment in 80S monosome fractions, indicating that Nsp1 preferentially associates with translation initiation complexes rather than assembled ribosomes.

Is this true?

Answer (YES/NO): YES